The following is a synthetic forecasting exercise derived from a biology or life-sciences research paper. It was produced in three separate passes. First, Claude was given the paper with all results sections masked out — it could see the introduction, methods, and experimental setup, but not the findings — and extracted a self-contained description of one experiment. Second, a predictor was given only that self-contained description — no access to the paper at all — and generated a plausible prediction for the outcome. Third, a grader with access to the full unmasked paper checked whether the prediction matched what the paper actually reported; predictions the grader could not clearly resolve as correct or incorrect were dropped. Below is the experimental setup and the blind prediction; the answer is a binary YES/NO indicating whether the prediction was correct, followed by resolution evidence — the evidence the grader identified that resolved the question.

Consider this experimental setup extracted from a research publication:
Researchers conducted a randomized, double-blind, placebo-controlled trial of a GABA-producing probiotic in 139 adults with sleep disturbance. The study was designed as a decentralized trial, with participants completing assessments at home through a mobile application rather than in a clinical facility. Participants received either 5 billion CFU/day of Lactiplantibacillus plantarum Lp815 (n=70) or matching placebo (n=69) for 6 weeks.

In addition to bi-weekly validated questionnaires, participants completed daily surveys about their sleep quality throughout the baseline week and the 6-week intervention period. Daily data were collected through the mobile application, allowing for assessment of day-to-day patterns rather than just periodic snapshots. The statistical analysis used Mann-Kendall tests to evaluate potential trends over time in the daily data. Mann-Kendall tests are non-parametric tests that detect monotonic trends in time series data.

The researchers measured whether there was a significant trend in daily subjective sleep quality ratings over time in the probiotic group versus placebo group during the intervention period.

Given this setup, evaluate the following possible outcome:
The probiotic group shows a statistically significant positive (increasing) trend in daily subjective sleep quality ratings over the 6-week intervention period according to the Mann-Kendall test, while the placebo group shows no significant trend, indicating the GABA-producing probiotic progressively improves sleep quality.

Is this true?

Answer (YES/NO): NO